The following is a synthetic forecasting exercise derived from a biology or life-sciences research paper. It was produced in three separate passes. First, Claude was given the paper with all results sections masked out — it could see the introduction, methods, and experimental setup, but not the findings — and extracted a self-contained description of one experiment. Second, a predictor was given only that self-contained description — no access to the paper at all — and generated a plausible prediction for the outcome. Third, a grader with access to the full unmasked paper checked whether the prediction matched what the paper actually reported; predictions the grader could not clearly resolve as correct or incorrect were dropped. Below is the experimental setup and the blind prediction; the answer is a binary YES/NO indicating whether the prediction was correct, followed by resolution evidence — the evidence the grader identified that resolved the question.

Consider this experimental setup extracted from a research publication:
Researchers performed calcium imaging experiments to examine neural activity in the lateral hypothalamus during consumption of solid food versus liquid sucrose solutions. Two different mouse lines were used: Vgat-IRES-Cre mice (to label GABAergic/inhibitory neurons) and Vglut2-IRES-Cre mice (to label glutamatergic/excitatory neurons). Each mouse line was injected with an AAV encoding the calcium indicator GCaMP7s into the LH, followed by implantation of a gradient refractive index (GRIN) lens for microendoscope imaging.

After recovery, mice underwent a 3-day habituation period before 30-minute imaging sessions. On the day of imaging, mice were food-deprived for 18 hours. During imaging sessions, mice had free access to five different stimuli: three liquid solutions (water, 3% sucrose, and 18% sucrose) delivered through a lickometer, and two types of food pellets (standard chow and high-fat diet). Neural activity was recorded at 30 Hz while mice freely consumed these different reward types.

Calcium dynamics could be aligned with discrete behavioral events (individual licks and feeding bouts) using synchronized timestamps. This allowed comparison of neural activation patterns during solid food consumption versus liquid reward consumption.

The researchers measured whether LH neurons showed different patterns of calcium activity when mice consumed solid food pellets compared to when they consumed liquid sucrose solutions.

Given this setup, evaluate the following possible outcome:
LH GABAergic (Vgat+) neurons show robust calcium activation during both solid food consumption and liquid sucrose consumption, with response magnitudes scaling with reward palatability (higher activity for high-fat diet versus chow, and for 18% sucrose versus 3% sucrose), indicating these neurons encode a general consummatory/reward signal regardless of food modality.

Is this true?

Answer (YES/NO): NO